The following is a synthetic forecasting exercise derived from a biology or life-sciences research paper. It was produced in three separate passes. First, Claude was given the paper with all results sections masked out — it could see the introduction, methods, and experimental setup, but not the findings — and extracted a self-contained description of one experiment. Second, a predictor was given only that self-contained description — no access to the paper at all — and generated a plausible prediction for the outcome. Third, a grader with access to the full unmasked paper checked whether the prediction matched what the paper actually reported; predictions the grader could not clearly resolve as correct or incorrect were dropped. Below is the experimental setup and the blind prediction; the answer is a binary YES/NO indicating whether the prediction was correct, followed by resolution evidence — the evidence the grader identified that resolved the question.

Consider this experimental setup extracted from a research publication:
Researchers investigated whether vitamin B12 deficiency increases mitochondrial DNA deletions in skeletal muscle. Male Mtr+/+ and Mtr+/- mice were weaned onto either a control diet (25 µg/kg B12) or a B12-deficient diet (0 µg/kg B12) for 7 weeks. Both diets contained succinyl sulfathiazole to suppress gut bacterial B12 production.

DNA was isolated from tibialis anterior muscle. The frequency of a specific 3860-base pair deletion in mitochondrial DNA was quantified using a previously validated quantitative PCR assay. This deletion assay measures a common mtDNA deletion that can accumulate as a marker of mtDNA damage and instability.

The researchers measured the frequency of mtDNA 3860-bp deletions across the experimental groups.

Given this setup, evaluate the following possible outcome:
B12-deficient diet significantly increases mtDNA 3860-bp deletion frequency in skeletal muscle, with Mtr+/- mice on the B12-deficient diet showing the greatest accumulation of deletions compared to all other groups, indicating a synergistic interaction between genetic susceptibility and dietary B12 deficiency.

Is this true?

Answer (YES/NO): NO